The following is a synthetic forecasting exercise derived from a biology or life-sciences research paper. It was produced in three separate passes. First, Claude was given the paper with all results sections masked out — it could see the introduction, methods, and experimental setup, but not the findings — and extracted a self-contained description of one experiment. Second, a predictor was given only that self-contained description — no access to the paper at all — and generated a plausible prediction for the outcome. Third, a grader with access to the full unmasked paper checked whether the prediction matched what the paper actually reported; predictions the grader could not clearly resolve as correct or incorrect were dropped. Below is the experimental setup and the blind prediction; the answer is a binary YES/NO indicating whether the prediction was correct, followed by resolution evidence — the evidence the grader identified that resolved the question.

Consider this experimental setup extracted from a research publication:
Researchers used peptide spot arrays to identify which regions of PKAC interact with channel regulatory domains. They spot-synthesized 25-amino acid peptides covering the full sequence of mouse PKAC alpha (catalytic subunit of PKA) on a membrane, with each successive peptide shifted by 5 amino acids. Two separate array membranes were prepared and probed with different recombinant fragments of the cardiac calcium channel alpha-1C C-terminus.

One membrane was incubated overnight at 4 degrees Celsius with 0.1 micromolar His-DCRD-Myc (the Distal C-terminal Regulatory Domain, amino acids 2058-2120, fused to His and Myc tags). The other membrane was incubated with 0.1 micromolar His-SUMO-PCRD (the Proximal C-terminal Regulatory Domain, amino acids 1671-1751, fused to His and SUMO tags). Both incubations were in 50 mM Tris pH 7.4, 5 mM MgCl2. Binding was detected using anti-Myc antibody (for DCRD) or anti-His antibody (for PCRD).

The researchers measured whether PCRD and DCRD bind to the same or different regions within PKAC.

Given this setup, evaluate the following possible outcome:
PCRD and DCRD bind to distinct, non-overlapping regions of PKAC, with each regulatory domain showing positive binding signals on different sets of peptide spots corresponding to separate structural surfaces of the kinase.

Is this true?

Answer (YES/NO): NO